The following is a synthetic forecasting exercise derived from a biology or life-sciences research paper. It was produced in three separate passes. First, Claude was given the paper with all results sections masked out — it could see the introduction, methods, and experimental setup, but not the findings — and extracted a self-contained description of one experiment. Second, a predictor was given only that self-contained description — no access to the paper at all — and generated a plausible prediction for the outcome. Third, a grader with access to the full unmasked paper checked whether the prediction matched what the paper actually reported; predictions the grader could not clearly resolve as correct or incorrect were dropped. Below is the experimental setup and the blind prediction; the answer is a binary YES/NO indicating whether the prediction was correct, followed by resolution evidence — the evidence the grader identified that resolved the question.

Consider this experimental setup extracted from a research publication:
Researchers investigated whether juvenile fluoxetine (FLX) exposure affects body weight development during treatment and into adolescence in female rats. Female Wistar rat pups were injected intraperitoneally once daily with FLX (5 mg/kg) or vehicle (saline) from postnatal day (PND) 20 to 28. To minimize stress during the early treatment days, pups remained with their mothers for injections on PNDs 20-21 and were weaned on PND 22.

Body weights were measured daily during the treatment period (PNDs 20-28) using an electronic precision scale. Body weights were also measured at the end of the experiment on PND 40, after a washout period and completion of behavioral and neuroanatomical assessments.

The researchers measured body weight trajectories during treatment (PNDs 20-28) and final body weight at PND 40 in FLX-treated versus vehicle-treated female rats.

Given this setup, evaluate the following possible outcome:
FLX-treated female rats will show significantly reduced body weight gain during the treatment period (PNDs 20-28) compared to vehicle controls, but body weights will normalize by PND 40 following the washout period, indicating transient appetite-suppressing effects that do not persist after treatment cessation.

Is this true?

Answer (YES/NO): NO